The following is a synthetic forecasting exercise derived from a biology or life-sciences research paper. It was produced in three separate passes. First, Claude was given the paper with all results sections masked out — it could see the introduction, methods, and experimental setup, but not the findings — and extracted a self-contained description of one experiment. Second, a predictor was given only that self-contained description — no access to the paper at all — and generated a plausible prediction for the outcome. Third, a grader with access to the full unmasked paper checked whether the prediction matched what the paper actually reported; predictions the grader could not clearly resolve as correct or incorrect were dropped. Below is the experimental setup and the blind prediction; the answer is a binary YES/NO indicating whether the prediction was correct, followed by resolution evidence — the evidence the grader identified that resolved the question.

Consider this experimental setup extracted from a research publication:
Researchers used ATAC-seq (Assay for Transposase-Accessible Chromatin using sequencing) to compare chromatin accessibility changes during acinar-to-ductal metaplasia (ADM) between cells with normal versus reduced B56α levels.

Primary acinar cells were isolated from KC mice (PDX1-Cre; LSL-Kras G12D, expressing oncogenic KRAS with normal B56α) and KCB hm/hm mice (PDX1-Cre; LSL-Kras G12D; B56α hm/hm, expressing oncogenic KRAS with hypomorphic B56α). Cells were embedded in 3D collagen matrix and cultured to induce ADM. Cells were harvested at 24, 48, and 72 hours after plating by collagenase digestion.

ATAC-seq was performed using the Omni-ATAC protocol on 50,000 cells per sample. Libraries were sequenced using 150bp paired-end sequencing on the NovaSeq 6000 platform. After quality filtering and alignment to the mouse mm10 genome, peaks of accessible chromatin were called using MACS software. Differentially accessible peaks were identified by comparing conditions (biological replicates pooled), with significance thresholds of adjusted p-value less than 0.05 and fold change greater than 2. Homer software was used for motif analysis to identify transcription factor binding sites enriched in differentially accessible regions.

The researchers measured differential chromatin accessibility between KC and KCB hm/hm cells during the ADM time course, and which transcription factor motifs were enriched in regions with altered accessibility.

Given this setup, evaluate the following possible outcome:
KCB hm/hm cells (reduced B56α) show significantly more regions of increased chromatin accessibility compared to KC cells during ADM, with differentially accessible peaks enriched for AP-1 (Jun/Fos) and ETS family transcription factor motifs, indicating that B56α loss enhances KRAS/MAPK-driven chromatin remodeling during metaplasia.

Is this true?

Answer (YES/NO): NO